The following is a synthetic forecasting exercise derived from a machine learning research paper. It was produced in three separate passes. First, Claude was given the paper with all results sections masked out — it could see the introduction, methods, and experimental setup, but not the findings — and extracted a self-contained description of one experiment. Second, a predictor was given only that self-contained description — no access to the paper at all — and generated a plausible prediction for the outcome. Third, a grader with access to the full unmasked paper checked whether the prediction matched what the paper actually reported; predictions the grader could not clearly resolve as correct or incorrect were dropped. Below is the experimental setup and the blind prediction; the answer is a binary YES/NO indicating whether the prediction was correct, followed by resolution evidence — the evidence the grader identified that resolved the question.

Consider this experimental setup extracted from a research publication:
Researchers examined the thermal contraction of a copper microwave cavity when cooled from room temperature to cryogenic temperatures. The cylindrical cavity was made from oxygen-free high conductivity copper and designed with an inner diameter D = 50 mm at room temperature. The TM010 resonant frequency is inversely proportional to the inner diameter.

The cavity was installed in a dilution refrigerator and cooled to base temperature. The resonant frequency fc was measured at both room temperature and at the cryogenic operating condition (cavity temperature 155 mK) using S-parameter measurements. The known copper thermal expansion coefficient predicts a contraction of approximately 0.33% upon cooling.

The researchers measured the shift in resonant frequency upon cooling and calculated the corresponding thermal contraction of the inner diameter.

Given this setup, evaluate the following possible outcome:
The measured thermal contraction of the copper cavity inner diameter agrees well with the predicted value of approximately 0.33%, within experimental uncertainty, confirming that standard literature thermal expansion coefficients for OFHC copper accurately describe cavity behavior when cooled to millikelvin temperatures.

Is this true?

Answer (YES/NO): NO